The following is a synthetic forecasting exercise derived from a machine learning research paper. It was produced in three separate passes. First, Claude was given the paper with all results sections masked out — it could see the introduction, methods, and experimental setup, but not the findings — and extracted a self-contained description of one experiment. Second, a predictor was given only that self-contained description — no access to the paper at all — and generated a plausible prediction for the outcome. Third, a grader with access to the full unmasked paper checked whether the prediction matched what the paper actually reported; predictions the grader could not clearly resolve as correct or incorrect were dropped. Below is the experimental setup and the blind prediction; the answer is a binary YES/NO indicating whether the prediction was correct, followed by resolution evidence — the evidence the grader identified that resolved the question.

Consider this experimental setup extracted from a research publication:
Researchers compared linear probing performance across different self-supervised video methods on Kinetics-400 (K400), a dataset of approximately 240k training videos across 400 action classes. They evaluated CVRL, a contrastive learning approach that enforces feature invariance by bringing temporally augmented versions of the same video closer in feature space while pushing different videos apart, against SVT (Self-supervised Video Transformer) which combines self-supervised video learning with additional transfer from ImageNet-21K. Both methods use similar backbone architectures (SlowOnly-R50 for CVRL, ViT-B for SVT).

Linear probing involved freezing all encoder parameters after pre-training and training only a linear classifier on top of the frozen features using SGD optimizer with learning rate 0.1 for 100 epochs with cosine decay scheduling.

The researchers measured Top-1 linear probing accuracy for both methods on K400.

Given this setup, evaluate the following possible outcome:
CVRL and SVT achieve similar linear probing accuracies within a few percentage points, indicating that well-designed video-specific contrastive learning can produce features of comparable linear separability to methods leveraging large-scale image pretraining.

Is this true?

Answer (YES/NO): YES